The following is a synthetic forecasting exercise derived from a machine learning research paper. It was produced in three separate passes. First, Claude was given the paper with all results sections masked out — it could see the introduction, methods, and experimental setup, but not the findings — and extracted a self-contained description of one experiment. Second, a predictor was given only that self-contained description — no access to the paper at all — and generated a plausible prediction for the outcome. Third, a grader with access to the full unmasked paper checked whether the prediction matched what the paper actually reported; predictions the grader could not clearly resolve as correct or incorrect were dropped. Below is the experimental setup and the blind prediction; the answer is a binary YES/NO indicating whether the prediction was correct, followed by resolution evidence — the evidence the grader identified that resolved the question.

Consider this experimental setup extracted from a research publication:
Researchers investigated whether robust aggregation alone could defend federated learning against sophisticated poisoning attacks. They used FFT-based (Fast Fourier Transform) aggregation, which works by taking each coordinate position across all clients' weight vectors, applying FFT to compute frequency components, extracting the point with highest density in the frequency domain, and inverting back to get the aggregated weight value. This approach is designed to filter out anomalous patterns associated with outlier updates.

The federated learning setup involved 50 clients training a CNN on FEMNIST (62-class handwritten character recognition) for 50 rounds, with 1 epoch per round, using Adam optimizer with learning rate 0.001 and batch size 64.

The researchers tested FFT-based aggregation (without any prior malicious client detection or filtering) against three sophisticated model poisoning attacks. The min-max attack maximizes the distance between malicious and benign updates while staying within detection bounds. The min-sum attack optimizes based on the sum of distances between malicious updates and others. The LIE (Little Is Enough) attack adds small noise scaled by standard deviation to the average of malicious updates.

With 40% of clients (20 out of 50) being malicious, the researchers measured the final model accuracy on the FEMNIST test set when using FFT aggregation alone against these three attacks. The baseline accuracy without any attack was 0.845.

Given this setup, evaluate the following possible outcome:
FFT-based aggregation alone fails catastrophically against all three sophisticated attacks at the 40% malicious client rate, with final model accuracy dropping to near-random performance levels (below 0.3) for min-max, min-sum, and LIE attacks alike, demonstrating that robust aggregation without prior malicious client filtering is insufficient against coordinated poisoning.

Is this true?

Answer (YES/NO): NO